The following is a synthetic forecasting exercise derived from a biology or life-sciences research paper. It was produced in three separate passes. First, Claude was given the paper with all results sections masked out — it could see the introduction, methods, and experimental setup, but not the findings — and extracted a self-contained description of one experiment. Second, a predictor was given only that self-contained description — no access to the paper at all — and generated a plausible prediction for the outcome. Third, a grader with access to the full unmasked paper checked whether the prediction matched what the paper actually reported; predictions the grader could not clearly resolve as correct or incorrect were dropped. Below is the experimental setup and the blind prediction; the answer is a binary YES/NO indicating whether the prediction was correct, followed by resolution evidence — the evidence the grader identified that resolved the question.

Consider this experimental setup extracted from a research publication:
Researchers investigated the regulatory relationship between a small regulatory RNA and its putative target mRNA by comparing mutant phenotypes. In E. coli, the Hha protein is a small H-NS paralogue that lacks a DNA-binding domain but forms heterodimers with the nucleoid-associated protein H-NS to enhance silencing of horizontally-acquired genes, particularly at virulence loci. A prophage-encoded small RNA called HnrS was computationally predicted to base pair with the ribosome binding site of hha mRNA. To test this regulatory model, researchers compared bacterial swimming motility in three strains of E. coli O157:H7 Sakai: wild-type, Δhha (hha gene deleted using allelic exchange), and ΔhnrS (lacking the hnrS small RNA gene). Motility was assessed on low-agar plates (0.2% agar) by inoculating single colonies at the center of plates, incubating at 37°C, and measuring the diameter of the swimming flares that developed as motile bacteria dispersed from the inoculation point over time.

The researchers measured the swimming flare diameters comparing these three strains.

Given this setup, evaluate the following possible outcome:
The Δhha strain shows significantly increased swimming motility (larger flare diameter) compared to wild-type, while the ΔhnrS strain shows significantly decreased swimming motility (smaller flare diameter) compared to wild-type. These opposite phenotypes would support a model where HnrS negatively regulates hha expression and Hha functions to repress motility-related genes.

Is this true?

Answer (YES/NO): NO